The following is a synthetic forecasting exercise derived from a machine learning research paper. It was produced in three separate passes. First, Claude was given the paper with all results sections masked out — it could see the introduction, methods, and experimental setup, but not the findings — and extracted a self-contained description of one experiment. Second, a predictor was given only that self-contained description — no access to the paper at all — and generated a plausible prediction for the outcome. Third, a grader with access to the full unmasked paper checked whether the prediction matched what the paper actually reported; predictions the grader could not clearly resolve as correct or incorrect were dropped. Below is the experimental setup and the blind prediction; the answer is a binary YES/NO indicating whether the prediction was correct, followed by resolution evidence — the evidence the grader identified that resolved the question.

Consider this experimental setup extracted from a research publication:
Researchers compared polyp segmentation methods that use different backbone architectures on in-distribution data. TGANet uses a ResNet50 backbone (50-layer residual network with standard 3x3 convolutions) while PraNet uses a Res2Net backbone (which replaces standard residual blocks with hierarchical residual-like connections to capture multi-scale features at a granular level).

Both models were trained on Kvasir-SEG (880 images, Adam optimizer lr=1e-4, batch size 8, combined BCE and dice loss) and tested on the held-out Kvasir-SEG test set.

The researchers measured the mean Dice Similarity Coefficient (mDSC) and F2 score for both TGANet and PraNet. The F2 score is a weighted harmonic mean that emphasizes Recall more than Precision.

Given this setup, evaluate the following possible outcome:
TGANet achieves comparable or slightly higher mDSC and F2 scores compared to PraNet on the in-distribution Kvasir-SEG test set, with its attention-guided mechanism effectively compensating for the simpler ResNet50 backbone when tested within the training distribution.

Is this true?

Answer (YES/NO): YES